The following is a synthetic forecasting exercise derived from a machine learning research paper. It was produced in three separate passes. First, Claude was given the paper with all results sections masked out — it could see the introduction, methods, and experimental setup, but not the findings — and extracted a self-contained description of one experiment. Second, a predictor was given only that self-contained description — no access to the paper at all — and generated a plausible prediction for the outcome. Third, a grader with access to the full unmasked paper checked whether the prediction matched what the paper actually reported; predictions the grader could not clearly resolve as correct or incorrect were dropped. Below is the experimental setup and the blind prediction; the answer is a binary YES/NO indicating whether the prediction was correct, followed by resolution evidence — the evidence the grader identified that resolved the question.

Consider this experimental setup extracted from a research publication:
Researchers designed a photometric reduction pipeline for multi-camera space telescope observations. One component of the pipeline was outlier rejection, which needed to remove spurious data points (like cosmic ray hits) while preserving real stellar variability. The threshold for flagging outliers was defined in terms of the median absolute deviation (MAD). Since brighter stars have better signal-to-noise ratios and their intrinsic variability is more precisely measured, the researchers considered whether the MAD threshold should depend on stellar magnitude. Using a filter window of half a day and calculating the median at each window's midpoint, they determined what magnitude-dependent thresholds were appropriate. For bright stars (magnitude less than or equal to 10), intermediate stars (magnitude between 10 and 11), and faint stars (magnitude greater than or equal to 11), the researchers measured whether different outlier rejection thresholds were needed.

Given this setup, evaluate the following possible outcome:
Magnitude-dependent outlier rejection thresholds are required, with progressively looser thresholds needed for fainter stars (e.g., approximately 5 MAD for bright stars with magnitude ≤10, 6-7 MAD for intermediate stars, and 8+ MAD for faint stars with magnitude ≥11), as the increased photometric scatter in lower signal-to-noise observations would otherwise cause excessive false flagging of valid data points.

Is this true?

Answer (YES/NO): NO